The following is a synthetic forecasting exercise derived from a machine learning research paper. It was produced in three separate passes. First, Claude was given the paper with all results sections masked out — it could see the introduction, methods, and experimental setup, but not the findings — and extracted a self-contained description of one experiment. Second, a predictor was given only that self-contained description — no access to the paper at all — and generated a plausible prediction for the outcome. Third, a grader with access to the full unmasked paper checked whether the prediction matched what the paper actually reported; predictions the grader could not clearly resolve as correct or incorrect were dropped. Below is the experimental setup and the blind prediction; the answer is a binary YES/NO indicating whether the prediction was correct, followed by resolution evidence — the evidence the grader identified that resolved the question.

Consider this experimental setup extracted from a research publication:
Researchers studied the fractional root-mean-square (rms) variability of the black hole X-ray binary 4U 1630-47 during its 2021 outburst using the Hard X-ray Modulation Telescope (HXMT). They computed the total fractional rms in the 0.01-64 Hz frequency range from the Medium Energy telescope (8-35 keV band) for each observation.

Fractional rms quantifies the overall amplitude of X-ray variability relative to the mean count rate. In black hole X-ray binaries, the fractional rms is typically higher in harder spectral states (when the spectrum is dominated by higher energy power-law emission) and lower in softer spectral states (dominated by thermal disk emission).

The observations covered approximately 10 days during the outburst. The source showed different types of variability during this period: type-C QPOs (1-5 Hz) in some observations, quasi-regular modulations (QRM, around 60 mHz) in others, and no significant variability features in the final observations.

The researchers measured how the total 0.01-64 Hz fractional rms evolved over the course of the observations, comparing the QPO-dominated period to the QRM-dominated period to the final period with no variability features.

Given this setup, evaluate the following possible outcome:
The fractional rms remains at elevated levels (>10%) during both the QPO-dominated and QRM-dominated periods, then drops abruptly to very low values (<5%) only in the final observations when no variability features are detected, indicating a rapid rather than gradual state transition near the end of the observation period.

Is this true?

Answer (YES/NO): NO